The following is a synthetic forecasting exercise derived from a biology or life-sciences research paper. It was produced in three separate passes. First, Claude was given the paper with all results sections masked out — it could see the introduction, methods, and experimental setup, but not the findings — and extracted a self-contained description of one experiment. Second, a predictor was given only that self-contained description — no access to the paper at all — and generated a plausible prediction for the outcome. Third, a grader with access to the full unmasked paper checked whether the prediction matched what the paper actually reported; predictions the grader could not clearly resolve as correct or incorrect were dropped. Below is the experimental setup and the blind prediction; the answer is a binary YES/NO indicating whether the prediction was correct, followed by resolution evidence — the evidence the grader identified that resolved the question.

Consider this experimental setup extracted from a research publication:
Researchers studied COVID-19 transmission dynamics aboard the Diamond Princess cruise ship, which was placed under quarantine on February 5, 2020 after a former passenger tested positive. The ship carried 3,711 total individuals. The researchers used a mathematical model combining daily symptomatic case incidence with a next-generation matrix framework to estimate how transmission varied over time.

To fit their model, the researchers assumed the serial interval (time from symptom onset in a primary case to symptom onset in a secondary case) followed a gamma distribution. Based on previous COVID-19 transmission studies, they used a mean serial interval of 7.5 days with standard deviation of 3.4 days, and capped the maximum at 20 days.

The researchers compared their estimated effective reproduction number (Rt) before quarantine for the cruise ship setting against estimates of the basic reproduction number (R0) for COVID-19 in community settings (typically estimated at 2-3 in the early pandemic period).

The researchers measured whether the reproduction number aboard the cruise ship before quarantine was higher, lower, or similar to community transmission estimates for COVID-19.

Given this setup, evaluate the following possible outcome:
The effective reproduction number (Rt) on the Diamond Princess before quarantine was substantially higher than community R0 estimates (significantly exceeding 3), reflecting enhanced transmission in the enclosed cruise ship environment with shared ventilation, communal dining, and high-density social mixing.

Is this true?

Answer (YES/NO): YES